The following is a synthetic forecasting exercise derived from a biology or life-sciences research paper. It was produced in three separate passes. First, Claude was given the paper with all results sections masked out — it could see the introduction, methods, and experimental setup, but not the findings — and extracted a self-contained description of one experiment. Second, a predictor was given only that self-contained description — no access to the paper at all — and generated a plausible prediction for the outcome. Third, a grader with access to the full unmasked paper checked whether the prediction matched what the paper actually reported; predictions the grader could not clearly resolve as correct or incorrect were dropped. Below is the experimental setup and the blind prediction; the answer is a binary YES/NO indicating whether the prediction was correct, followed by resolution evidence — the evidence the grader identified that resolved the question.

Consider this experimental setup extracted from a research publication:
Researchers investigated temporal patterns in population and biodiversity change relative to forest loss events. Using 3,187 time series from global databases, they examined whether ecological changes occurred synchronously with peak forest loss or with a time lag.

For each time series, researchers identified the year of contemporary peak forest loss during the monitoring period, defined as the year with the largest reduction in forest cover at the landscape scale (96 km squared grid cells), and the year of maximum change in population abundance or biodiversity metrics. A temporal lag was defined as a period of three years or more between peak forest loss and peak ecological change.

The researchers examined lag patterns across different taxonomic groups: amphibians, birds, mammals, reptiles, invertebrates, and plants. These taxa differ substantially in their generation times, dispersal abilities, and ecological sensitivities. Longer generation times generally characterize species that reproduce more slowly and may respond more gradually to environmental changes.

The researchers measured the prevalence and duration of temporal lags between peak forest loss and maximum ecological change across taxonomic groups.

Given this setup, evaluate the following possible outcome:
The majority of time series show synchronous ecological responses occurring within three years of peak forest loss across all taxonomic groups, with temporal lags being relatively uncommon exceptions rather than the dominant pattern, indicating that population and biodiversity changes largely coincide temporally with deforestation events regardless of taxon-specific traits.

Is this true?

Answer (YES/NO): NO